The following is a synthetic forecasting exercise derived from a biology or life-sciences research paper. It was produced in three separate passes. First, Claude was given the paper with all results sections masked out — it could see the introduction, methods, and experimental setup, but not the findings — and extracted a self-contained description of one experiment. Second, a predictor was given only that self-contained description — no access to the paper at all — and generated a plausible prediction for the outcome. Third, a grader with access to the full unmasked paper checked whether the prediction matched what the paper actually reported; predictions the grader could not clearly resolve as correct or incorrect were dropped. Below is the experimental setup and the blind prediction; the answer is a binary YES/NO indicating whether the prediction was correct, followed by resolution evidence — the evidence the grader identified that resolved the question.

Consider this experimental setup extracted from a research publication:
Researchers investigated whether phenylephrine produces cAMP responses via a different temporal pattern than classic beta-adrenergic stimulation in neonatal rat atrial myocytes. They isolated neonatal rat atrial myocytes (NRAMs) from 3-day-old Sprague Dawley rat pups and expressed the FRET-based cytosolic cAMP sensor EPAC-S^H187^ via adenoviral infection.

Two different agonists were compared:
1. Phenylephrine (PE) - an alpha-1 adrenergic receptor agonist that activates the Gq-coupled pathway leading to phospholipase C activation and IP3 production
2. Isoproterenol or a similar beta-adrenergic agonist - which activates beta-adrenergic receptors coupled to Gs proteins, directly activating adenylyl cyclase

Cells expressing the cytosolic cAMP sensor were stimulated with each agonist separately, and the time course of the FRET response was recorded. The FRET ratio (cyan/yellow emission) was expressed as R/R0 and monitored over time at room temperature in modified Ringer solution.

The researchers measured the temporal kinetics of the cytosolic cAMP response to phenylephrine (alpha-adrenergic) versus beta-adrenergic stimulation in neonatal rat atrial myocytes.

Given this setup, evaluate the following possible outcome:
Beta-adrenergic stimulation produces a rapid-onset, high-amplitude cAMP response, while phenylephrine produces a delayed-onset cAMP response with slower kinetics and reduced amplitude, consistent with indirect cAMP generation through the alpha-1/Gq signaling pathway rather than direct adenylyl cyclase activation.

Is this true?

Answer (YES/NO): NO